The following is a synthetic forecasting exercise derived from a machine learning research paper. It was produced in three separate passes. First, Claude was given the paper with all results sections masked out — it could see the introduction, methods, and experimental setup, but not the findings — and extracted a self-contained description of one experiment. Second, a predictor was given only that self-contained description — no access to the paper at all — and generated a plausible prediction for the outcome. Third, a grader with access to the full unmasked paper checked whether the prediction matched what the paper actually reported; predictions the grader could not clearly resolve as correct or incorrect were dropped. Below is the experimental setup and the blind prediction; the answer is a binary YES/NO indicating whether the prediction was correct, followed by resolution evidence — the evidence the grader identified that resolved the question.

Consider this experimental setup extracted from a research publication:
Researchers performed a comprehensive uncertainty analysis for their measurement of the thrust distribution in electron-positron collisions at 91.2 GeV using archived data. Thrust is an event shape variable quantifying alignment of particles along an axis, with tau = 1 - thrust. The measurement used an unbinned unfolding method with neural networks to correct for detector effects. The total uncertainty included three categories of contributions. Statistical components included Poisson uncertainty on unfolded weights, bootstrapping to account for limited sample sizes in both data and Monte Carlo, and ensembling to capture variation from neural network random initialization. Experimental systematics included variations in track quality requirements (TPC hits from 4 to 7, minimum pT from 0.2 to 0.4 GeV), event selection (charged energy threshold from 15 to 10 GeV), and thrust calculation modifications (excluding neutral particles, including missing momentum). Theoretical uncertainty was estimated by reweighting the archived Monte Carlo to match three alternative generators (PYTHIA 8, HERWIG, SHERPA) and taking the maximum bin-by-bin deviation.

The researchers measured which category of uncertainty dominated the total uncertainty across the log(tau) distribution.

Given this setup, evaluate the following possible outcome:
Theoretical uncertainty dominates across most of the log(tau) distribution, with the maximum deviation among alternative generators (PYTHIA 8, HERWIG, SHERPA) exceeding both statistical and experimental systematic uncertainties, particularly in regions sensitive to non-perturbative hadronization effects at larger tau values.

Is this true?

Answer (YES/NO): YES